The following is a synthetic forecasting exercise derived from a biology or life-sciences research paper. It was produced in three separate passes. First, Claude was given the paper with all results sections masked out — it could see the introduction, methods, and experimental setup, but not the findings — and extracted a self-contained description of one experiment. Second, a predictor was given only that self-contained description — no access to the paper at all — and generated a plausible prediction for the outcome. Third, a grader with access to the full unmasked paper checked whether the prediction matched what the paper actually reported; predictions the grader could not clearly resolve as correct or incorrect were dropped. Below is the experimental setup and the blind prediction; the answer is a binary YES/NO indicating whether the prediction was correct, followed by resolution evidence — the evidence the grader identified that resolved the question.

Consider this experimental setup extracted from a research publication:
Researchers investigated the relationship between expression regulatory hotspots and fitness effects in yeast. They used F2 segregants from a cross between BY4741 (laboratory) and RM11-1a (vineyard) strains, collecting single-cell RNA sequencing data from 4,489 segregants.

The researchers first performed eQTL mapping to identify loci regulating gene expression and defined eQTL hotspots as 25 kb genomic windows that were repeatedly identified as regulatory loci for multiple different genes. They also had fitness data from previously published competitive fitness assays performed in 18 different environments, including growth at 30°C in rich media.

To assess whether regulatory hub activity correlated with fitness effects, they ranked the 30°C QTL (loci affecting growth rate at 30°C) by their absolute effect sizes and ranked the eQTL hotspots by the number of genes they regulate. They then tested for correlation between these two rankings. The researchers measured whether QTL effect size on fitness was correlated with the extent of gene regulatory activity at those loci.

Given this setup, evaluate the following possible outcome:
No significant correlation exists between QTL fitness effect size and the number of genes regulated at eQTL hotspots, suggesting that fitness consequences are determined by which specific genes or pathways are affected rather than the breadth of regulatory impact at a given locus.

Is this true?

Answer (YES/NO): NO